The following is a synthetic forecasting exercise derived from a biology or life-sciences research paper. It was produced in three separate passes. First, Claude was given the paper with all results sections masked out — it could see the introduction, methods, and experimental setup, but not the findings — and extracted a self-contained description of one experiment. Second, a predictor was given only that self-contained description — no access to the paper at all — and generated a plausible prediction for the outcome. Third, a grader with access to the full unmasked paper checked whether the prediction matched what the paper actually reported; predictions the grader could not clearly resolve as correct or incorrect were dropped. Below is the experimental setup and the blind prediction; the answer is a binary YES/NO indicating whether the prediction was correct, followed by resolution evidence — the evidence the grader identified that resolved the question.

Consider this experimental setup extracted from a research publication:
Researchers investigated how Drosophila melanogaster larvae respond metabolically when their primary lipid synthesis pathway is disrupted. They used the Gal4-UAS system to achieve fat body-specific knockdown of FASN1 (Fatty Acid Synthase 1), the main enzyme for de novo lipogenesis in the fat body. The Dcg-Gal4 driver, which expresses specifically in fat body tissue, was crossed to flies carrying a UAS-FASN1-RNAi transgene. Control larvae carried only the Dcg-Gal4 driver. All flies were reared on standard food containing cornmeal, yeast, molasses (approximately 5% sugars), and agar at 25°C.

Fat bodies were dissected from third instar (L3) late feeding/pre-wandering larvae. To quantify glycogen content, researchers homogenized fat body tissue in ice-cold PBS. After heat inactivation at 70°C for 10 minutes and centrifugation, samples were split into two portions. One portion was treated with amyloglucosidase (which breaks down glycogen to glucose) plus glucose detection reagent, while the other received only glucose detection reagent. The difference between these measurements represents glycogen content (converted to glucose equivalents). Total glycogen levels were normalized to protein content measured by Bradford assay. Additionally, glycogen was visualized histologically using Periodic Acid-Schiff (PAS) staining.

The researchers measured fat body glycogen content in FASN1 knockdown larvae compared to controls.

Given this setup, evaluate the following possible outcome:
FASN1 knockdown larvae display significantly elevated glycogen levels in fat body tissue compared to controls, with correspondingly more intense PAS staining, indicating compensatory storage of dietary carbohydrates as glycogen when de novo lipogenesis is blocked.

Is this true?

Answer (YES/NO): YES